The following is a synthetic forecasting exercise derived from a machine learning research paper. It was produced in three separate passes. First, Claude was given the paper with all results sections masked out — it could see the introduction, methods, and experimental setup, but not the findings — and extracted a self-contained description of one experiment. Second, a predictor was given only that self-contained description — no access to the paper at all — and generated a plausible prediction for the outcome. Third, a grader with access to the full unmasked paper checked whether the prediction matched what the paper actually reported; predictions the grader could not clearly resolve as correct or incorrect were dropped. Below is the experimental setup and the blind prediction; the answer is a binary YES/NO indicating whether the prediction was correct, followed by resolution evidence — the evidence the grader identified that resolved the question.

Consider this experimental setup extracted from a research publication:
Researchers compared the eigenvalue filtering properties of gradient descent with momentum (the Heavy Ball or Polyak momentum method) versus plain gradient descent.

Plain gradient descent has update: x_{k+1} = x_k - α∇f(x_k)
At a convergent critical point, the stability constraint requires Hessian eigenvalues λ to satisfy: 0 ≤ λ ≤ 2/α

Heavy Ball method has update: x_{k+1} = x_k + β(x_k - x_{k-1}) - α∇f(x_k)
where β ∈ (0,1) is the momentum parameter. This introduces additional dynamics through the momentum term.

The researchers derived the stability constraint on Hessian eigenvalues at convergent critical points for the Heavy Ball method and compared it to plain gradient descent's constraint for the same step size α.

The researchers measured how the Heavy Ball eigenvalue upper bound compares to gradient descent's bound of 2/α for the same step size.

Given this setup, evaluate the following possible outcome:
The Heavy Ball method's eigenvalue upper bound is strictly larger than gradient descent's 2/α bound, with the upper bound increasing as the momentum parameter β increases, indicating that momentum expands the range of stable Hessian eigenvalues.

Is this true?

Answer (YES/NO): YES